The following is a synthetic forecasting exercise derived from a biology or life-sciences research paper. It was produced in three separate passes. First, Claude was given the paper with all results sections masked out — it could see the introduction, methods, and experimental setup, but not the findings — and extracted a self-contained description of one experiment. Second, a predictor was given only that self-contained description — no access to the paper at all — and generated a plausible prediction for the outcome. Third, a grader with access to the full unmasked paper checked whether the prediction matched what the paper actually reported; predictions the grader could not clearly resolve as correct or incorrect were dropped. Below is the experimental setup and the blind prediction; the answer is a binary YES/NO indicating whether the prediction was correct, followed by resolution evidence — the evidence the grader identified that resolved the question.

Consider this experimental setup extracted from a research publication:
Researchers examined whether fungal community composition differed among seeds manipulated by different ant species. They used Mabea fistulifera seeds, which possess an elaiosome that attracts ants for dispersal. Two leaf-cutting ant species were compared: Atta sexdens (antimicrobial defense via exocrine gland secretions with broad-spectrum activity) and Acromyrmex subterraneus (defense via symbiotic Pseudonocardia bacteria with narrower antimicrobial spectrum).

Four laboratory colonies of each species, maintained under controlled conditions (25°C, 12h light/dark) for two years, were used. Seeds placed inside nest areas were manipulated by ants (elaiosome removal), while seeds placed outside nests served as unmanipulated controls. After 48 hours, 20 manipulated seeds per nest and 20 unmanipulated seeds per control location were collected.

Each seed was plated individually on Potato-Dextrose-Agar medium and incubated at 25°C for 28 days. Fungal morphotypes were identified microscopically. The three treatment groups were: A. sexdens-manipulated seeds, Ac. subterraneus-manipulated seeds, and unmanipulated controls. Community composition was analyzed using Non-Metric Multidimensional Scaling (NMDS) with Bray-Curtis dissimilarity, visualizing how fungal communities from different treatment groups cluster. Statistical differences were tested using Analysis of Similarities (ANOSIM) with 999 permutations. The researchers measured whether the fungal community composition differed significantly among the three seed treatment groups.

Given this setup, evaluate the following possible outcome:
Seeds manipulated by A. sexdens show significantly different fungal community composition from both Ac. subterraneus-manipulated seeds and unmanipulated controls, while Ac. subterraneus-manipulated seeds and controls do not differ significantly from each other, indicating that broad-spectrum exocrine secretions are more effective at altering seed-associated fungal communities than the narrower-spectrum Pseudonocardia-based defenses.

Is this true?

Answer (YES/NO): NO